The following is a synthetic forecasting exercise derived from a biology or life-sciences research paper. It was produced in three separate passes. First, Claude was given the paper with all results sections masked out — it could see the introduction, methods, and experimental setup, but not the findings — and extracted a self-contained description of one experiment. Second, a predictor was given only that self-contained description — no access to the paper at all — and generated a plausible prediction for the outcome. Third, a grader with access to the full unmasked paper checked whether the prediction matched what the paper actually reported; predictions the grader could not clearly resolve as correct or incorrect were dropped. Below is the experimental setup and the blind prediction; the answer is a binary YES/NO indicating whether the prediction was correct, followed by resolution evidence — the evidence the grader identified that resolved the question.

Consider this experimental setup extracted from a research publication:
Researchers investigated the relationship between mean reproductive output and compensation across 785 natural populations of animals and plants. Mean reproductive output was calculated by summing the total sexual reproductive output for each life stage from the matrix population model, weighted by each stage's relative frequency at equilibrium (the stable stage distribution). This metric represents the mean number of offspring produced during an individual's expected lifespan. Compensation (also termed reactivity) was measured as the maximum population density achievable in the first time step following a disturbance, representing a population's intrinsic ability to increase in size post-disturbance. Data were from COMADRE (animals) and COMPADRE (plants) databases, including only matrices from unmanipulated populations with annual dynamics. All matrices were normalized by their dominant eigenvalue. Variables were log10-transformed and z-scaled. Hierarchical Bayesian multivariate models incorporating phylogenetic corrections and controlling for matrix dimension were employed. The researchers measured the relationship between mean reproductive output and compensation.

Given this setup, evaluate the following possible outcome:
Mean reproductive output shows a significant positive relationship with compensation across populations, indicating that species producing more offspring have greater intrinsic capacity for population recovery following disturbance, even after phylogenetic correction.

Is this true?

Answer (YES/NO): YES